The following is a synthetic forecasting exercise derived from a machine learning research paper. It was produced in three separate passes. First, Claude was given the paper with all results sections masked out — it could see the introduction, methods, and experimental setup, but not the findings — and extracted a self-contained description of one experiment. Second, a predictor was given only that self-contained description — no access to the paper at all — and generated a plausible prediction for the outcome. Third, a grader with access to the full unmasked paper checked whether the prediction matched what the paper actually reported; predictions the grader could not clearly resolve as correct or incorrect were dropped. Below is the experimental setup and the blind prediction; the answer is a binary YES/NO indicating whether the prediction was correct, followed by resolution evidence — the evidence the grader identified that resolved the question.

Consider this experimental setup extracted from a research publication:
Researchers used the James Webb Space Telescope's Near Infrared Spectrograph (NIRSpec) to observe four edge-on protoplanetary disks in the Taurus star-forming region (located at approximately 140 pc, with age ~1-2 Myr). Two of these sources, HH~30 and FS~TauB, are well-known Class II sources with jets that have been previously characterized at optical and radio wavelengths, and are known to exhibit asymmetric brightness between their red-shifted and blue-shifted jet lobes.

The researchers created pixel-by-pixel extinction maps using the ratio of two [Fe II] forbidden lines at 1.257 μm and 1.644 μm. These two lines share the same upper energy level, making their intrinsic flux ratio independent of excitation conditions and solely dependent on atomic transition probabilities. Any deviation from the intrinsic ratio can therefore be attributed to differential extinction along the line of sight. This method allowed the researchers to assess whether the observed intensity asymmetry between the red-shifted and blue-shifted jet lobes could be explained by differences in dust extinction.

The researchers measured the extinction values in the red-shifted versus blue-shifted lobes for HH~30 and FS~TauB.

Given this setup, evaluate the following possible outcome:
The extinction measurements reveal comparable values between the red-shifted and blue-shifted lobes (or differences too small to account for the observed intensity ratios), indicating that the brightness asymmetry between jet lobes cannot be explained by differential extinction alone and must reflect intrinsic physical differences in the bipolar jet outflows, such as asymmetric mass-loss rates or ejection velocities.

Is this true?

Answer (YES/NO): YES